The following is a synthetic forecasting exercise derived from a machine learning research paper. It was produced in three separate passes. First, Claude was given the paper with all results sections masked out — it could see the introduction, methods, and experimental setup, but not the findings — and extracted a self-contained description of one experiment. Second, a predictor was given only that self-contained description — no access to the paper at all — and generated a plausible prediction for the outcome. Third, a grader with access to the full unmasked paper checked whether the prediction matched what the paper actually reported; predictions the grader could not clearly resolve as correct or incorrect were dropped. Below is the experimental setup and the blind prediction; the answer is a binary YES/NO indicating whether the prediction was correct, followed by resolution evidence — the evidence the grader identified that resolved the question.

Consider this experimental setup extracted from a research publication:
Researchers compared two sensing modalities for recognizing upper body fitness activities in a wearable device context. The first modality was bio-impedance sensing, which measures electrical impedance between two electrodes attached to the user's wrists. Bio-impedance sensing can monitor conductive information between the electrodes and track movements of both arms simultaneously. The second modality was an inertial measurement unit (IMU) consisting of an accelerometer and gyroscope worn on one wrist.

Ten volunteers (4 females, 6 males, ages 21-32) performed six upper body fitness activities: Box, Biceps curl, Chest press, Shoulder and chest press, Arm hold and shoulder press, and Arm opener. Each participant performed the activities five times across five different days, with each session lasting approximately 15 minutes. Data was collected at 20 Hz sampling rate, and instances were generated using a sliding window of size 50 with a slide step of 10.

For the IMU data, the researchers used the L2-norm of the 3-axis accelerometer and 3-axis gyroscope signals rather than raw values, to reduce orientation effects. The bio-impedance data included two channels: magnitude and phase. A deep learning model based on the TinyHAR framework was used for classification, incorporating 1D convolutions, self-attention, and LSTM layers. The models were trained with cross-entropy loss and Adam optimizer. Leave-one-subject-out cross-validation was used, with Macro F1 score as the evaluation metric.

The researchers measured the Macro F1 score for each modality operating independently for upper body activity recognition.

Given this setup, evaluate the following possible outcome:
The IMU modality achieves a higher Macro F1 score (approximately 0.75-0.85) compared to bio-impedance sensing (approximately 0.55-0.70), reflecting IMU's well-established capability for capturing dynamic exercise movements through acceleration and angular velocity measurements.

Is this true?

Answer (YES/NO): NO